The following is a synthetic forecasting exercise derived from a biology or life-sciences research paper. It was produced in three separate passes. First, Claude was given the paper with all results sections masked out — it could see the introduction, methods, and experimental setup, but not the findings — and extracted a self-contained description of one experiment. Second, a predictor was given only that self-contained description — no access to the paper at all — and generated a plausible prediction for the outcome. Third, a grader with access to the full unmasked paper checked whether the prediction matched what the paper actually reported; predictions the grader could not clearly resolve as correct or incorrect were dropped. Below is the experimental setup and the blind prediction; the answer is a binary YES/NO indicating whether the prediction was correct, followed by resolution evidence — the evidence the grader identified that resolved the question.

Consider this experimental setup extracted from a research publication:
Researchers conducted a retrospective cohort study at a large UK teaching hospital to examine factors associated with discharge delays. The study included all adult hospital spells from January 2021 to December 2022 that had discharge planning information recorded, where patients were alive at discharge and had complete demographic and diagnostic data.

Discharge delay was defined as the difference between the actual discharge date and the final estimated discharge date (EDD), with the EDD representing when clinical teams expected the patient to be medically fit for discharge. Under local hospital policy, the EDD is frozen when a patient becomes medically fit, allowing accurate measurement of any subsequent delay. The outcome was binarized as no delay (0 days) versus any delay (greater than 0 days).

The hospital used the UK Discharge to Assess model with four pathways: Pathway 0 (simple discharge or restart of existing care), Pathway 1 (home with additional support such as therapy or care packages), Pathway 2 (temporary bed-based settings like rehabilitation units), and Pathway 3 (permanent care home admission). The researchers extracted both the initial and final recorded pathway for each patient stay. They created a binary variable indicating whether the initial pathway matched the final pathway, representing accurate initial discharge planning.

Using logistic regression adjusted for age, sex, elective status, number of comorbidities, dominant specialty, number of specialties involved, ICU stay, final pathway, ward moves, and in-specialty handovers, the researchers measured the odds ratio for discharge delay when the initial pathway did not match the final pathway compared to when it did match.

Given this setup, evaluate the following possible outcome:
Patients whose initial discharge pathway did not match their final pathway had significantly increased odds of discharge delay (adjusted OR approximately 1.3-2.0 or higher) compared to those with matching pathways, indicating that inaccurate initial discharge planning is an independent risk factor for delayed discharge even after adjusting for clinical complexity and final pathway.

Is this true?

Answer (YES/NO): YES